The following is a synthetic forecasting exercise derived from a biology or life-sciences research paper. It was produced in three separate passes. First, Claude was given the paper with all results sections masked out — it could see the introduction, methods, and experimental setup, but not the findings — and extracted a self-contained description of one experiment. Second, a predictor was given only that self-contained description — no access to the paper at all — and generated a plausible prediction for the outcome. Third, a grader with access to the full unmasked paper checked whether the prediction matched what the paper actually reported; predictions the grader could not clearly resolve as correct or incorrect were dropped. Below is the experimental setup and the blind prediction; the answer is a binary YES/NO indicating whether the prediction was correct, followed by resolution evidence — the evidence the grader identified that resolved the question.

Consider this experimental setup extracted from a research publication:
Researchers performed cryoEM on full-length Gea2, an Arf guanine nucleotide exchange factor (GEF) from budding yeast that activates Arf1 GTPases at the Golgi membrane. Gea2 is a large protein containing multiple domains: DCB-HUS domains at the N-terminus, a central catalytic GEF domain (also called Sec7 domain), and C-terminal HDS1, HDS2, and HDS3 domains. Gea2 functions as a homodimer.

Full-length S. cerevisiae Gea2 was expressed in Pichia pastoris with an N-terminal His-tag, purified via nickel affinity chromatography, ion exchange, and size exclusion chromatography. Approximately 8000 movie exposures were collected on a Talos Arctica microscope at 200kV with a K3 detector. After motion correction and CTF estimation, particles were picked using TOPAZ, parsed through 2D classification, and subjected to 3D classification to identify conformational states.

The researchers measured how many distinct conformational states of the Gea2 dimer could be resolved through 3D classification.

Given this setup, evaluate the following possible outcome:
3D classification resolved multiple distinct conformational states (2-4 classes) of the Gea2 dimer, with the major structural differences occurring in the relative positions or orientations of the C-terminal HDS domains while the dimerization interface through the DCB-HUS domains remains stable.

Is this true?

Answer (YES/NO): NO